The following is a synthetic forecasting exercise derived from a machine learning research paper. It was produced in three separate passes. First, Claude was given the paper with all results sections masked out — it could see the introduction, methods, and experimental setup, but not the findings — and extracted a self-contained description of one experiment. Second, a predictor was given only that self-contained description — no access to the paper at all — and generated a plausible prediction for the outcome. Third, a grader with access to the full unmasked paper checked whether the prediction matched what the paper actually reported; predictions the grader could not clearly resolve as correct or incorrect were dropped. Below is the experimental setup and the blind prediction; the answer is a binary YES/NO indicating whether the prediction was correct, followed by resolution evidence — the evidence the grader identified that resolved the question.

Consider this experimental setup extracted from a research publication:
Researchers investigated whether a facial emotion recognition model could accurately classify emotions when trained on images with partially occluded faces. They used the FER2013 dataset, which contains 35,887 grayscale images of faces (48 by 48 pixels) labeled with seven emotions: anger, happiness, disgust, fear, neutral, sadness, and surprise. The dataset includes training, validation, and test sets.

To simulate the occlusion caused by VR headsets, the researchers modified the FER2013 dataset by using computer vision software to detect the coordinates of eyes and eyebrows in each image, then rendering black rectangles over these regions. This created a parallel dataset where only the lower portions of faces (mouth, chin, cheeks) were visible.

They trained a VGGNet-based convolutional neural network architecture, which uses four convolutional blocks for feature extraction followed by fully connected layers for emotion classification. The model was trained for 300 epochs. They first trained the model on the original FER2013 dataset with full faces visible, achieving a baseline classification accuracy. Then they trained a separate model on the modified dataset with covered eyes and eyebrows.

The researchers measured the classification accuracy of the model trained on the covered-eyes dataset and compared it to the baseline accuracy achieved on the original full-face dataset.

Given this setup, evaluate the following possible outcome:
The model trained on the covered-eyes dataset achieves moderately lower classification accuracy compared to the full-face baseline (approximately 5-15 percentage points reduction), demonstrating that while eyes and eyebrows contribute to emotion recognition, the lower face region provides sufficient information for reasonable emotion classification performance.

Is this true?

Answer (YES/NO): NO